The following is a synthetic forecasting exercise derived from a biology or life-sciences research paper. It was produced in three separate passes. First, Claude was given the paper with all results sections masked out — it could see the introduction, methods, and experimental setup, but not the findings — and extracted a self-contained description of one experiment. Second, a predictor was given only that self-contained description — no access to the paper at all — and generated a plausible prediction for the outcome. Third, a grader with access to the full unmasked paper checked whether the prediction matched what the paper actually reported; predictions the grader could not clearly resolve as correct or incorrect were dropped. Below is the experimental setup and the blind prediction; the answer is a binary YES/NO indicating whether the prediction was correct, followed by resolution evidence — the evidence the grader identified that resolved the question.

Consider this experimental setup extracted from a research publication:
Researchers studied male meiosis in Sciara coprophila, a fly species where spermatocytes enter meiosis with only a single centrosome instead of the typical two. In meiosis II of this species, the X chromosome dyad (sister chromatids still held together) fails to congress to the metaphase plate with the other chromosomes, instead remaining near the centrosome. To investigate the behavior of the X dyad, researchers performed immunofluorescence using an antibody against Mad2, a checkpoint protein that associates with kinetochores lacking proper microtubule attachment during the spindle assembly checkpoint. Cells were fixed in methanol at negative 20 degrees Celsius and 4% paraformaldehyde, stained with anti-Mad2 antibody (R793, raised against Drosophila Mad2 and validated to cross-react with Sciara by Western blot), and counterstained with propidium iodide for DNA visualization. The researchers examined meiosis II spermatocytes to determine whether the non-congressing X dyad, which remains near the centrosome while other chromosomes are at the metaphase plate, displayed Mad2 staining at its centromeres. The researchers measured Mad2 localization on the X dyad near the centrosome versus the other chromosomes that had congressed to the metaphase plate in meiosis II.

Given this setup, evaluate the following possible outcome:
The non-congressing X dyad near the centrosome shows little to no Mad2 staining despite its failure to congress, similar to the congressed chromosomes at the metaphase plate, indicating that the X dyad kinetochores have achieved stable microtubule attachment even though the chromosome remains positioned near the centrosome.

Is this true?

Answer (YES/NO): NO